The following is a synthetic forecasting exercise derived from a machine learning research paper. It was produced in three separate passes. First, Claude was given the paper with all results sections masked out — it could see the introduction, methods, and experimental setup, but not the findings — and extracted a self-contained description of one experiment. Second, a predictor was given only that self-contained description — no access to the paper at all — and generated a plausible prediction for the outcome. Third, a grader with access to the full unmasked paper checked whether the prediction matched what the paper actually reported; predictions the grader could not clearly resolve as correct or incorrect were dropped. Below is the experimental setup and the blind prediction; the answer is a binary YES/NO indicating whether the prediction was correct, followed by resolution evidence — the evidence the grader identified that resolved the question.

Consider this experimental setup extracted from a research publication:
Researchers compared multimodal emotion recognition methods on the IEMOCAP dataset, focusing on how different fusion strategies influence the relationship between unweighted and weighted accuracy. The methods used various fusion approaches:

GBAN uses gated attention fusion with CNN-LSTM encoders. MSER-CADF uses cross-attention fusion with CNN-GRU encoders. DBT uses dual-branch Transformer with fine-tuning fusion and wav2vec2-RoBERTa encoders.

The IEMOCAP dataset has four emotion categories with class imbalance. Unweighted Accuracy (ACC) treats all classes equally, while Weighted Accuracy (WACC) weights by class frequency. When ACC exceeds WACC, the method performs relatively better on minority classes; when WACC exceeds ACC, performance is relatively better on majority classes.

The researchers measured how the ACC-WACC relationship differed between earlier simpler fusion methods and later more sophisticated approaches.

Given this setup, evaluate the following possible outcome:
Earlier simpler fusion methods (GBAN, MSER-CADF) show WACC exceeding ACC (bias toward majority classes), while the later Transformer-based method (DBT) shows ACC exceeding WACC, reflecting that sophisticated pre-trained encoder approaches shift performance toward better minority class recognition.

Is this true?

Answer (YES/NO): NO